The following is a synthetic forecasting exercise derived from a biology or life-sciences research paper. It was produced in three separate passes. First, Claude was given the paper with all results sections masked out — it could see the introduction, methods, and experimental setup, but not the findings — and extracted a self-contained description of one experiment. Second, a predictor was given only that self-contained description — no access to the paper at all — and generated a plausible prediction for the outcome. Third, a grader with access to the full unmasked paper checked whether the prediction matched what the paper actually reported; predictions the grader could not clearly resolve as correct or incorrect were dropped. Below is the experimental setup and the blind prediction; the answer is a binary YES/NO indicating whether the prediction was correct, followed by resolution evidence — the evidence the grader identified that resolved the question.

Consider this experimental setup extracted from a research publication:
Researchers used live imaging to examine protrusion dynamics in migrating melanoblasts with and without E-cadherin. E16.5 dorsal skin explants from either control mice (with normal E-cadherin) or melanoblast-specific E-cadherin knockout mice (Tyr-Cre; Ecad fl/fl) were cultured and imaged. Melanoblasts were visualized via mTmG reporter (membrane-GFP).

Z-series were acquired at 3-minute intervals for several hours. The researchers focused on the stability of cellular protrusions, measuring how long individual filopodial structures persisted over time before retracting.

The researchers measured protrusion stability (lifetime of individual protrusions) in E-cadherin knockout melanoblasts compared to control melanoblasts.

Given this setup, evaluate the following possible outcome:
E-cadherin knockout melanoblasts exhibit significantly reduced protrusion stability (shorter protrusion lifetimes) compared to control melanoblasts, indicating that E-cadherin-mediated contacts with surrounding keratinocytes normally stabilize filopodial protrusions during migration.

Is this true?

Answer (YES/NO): YES